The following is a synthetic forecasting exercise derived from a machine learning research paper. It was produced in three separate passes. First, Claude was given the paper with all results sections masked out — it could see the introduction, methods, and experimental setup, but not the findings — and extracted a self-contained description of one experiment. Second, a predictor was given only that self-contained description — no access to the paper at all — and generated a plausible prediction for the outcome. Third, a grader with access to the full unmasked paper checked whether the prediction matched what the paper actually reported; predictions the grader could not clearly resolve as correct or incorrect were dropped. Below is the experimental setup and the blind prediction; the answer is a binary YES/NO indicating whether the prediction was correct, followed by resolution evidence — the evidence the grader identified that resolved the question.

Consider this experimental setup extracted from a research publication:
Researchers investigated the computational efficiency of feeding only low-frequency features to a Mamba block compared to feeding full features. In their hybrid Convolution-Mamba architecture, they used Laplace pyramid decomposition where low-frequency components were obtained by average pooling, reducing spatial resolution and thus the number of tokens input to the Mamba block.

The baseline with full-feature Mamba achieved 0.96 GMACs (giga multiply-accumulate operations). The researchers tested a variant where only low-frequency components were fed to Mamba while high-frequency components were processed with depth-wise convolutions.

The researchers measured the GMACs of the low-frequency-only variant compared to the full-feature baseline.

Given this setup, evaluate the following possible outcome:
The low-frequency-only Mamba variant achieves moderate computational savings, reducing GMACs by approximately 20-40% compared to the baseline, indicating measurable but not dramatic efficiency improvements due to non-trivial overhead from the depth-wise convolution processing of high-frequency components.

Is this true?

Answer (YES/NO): NO